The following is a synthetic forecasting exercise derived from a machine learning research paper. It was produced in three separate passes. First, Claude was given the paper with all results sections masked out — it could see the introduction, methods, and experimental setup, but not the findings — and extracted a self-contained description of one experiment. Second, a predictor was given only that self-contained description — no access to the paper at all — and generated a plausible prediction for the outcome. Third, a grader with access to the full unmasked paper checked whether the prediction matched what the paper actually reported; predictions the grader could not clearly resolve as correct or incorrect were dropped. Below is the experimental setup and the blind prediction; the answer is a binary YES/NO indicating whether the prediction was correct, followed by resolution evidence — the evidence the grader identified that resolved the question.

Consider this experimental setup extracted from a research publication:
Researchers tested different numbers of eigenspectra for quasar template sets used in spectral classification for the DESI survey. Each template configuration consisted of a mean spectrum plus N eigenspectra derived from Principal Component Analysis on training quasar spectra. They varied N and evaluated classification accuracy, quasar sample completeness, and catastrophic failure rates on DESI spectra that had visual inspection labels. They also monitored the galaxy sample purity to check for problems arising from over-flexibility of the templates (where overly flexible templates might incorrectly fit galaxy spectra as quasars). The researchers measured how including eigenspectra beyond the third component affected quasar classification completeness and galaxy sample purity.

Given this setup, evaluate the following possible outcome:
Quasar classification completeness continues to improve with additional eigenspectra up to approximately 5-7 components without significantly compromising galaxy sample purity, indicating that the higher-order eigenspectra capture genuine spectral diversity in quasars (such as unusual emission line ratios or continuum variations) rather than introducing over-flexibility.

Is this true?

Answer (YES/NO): NO